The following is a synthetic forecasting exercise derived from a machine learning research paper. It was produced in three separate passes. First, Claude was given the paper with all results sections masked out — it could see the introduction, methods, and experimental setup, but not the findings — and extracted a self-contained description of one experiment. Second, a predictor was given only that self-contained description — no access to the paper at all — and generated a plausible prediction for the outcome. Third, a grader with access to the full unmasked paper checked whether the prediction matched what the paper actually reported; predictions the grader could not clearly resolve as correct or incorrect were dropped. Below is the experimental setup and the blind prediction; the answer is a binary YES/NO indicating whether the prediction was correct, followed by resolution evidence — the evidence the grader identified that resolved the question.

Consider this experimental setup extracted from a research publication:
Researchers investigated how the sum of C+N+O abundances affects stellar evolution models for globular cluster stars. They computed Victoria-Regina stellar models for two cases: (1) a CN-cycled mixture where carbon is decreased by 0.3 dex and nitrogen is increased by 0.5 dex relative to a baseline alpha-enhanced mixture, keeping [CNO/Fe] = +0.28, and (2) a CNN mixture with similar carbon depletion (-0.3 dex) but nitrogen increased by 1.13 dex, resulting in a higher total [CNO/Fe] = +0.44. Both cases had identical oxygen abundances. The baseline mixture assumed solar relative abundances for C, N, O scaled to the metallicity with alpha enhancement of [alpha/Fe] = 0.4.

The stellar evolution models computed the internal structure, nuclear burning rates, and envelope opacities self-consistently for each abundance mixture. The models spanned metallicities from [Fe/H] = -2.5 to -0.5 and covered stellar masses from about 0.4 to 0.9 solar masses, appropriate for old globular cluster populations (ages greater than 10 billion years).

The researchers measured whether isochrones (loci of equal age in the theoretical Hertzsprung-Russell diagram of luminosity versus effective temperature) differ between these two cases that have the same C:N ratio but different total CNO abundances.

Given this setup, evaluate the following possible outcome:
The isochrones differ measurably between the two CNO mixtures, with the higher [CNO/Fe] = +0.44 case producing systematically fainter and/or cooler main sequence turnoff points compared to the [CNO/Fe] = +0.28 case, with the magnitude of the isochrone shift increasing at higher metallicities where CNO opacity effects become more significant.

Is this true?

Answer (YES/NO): NO